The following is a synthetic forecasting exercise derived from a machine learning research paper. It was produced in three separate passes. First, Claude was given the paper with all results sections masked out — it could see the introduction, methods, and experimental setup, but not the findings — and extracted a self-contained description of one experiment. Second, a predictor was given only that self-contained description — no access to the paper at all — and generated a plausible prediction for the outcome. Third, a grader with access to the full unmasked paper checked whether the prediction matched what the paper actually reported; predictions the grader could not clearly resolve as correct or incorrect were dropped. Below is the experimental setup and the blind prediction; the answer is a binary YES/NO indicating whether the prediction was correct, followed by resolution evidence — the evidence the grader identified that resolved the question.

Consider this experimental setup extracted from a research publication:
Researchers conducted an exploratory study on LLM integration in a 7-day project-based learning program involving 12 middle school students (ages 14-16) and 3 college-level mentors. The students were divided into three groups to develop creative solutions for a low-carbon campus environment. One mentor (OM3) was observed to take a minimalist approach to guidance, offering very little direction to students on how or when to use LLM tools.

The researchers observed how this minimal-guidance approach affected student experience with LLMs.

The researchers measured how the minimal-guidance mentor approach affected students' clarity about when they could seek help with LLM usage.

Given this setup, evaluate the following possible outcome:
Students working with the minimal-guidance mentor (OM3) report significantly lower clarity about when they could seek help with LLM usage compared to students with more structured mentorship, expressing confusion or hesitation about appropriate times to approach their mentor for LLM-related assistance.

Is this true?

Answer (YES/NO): YES